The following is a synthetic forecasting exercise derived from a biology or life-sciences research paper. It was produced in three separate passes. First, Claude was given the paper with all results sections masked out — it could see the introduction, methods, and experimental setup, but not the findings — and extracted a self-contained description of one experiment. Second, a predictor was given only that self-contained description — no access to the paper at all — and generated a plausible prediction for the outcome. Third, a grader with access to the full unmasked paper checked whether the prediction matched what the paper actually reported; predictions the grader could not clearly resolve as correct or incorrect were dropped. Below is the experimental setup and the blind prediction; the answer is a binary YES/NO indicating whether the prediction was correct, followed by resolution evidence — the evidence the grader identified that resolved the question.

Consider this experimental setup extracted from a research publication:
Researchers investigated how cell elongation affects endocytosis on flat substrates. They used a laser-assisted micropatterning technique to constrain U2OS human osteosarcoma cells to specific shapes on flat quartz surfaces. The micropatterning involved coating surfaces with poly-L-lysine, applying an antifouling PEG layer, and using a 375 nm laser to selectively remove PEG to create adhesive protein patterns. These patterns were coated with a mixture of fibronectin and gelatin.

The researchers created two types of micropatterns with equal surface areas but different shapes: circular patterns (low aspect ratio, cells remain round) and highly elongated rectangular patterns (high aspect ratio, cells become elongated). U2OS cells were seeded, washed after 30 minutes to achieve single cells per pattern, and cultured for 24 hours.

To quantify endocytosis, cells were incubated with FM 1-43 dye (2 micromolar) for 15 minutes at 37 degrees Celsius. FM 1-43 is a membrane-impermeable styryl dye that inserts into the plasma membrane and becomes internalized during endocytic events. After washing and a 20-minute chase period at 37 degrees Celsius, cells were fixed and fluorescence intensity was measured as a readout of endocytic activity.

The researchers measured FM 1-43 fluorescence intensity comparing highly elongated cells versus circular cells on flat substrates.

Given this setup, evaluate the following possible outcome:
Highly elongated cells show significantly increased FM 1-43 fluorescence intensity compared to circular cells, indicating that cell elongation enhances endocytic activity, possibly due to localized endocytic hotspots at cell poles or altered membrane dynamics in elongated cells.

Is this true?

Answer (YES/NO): YES